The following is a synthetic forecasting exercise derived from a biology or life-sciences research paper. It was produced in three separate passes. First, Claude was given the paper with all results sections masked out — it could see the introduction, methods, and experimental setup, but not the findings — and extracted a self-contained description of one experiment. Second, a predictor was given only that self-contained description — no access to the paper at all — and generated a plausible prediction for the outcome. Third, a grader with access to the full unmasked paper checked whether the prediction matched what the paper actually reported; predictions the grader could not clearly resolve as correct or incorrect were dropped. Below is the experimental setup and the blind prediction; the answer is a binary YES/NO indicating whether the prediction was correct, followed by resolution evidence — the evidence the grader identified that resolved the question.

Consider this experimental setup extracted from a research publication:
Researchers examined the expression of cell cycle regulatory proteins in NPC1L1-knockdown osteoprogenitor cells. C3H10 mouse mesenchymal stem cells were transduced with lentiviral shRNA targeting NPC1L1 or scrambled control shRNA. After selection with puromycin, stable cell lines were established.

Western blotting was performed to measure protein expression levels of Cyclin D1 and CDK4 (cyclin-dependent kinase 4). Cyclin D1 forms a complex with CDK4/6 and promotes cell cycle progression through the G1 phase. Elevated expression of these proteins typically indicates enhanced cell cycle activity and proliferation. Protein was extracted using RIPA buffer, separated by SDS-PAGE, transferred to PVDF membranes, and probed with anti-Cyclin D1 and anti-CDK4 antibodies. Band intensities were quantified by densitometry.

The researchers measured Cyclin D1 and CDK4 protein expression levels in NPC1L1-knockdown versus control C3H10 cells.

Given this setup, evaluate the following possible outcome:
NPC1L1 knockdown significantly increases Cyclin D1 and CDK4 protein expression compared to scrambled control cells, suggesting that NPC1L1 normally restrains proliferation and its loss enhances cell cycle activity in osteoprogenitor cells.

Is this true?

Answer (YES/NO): YES